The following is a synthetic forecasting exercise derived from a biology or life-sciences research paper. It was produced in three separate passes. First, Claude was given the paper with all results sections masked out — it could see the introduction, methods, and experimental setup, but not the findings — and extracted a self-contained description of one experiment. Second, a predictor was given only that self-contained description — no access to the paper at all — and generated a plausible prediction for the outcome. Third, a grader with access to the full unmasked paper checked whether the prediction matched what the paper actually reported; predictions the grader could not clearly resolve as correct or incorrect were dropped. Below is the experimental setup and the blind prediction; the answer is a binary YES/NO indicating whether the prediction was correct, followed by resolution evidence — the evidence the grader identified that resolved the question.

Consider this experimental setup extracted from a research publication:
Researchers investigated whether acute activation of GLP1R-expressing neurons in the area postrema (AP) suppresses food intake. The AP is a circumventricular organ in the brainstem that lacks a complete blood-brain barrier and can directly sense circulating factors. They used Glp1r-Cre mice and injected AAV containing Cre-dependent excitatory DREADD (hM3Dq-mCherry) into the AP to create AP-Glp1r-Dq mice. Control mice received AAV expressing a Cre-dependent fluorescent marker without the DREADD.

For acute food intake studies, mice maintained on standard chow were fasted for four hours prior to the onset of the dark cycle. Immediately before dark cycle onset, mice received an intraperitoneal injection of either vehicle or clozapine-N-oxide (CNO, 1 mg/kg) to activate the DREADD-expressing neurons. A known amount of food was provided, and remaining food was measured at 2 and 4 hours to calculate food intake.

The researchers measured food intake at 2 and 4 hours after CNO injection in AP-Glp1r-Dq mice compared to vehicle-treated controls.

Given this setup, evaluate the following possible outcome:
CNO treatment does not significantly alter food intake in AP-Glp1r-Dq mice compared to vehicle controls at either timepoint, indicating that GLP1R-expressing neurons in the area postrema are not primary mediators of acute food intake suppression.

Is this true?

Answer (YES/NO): NO